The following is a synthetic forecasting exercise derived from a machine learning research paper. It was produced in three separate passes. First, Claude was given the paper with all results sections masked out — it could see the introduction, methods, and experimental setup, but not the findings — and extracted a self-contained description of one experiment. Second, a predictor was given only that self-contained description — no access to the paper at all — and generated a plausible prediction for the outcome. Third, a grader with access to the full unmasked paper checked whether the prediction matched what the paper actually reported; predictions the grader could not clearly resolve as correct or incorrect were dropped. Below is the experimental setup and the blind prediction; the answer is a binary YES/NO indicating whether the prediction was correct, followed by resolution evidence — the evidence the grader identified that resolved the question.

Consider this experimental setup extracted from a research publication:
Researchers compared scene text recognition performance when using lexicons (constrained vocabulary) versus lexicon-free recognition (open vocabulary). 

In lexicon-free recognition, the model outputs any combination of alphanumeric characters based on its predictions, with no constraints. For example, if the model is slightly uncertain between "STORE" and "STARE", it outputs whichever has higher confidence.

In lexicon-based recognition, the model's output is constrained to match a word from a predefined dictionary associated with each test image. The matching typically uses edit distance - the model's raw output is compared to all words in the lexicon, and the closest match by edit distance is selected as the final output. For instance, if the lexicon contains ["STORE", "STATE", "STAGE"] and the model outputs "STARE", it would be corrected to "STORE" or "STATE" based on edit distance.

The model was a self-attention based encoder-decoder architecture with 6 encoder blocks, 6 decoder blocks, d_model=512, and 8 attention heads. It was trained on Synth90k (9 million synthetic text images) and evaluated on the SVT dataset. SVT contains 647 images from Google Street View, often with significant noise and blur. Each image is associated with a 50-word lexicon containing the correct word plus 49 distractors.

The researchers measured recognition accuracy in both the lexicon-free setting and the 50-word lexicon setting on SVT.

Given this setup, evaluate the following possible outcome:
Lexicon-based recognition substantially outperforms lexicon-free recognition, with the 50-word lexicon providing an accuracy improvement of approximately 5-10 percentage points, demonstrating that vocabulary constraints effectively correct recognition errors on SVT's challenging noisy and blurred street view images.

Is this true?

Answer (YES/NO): YES